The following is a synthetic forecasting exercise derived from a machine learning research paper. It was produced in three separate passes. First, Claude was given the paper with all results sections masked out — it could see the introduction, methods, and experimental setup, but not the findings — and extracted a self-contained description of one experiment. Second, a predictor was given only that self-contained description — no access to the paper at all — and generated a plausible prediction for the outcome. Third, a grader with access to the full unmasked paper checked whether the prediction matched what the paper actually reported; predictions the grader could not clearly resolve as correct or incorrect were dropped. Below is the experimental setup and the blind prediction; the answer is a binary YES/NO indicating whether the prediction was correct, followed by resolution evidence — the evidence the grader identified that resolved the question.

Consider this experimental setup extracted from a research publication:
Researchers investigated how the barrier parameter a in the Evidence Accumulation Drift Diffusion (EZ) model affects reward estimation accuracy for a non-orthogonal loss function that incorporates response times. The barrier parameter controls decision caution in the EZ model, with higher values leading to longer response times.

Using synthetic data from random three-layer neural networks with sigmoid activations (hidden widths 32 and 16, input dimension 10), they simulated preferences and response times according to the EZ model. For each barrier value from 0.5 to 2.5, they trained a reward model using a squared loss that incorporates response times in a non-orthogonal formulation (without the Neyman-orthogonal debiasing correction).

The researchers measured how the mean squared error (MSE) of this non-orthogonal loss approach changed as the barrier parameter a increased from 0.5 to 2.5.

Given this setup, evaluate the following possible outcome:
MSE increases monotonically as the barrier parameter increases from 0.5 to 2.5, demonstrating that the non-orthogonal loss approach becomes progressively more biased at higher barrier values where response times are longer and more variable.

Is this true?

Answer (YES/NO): YES